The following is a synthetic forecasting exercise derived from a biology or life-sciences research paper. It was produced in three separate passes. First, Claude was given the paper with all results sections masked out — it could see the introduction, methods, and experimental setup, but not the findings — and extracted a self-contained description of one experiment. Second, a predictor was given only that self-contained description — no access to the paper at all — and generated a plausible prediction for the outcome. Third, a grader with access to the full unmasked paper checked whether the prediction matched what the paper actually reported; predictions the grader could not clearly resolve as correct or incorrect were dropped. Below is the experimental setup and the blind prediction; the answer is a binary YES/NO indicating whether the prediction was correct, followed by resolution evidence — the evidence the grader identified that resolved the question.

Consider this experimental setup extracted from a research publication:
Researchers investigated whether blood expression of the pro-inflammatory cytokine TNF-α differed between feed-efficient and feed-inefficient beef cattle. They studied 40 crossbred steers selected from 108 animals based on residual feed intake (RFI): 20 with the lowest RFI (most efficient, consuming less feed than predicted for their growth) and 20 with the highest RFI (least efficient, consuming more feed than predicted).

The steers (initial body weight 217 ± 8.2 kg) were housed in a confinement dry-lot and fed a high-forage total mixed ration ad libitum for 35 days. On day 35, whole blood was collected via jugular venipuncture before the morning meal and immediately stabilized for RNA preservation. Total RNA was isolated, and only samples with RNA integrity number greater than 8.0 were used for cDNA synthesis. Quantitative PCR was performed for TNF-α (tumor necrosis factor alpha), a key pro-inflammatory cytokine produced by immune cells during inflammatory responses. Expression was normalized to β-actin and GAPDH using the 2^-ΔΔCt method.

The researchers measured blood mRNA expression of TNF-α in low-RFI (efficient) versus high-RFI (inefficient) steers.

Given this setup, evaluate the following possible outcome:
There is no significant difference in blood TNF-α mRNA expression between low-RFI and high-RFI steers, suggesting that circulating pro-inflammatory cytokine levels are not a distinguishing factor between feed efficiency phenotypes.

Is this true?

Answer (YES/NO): NO